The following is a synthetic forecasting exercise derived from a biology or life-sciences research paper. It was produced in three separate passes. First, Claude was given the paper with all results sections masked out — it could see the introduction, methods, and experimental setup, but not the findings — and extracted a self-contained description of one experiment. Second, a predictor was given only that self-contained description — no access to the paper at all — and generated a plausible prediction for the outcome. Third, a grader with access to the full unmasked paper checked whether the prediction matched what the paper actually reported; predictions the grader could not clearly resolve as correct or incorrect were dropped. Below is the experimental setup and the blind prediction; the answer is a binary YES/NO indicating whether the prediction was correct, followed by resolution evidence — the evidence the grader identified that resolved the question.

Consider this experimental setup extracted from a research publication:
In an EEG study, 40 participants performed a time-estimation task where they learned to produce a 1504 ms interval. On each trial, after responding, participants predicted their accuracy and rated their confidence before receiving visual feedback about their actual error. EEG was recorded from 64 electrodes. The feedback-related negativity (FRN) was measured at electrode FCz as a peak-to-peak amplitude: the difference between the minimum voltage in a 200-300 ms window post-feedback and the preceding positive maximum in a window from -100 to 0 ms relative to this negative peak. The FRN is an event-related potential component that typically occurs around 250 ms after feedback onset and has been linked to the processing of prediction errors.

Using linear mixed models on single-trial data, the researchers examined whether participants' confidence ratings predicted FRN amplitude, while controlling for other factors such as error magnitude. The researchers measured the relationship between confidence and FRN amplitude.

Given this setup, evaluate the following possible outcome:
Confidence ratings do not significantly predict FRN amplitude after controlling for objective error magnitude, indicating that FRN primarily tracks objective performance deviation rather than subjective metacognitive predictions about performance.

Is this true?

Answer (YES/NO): NO